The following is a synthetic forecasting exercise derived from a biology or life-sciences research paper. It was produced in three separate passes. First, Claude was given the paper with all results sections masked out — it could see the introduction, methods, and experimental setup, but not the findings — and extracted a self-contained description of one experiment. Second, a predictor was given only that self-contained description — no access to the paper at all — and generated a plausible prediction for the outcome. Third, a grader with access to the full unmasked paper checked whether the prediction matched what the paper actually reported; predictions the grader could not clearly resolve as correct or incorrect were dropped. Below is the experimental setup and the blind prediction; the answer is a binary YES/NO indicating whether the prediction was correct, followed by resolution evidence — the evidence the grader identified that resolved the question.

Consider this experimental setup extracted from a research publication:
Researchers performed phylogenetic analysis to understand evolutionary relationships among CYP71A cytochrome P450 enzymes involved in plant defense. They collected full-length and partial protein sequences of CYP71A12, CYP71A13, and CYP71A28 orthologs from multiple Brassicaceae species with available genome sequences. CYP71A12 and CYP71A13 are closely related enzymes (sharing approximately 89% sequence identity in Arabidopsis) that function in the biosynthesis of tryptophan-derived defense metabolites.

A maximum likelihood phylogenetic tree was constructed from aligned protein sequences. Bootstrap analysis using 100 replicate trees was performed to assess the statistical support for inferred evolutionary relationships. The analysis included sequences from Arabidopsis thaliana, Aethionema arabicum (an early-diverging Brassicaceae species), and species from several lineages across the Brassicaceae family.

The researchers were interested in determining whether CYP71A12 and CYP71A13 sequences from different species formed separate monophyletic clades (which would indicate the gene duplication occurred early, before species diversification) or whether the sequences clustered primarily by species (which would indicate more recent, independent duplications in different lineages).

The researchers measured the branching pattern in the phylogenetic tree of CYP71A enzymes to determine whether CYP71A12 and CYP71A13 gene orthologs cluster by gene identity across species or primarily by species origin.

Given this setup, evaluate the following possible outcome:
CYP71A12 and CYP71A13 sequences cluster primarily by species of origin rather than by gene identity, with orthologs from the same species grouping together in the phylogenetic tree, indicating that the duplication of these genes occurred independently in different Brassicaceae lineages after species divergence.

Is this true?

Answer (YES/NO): NO